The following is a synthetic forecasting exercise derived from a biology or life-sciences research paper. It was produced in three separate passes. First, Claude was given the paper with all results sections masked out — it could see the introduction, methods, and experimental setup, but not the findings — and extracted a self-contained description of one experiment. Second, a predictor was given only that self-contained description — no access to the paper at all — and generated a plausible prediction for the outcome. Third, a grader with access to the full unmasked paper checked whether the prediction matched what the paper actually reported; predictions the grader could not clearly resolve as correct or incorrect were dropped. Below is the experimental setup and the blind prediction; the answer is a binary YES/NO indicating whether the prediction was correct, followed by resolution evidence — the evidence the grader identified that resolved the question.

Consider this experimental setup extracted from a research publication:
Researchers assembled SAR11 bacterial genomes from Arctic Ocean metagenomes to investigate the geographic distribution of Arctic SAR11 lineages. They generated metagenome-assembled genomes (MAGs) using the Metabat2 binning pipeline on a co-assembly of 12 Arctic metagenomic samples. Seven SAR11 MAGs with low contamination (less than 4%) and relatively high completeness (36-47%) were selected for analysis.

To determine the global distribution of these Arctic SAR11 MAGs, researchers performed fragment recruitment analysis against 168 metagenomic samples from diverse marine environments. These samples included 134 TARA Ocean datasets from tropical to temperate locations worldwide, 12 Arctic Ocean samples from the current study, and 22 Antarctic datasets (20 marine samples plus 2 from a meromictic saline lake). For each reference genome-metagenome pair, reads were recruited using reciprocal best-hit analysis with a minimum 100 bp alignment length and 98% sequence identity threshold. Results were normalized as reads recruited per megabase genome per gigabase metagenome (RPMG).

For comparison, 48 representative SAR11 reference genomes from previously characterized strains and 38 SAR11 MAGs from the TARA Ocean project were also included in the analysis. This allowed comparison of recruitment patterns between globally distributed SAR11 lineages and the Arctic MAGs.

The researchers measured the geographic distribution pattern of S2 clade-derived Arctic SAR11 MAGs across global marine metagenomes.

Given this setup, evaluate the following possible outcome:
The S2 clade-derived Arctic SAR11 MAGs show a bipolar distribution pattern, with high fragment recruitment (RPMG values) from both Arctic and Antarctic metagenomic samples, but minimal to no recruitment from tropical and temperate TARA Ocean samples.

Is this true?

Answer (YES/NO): NO